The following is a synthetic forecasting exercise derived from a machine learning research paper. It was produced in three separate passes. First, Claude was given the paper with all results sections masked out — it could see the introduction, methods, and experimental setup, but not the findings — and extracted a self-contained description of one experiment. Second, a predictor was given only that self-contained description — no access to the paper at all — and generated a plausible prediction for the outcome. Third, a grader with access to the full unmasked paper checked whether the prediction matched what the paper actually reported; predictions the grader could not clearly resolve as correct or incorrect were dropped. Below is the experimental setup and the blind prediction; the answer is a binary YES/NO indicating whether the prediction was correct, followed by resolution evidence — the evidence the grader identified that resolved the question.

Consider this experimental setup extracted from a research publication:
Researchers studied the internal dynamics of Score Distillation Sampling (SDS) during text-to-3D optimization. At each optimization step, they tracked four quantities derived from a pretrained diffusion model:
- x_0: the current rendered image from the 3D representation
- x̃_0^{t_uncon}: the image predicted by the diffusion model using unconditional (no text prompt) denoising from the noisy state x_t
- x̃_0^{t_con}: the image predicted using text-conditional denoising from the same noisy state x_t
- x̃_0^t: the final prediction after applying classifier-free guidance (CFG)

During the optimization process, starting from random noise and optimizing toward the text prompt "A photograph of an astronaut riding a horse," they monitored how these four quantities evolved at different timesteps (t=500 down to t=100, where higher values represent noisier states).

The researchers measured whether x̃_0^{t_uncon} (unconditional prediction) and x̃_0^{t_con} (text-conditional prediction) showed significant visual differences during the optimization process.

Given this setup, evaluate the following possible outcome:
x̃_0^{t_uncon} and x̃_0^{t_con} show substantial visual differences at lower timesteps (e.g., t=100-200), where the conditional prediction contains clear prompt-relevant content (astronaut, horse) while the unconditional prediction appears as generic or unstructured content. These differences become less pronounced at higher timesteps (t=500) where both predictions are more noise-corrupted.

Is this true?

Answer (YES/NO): NO